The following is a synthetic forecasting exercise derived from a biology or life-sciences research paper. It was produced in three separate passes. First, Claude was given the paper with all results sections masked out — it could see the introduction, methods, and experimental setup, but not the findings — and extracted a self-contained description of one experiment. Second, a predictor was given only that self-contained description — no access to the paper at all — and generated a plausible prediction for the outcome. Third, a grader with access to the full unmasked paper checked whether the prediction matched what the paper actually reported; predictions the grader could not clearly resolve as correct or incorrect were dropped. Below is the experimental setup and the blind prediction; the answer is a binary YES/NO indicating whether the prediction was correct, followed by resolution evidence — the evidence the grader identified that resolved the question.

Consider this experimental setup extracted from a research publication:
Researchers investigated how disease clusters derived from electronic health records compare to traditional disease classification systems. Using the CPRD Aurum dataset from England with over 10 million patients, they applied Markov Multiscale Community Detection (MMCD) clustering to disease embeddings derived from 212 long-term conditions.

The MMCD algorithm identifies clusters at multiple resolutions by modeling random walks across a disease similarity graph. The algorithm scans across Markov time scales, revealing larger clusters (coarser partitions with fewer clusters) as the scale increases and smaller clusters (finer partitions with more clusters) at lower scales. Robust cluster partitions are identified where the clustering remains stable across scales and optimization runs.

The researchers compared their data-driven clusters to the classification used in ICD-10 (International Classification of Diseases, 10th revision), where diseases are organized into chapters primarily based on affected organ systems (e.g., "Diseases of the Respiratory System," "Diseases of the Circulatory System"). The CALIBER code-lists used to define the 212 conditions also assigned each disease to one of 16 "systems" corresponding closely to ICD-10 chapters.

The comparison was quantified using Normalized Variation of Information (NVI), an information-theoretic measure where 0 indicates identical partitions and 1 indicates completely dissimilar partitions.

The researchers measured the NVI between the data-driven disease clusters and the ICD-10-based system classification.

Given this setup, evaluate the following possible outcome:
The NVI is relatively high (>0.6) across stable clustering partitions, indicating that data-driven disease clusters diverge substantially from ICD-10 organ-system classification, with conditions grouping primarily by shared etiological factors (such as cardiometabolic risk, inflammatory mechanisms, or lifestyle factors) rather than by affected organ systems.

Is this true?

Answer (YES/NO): NO